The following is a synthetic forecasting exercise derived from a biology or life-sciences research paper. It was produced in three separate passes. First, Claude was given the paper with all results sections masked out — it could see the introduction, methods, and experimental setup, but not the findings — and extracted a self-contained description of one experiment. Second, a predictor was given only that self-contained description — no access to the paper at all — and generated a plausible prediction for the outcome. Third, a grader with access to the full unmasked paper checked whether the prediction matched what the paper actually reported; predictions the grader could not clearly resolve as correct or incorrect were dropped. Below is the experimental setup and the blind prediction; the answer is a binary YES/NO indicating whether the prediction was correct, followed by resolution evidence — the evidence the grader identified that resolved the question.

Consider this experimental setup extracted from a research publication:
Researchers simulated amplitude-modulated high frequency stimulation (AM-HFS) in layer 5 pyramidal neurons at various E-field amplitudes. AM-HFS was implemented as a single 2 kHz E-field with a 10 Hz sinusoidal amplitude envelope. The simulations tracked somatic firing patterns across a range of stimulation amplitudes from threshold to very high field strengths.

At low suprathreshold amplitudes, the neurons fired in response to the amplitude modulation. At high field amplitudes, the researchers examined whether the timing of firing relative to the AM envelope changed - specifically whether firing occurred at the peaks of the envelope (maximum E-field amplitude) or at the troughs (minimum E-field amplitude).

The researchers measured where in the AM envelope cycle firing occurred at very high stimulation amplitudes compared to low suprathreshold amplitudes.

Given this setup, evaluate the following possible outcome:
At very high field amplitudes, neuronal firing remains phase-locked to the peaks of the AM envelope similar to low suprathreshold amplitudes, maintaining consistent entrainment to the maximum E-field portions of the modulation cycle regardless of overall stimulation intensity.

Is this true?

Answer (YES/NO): NO